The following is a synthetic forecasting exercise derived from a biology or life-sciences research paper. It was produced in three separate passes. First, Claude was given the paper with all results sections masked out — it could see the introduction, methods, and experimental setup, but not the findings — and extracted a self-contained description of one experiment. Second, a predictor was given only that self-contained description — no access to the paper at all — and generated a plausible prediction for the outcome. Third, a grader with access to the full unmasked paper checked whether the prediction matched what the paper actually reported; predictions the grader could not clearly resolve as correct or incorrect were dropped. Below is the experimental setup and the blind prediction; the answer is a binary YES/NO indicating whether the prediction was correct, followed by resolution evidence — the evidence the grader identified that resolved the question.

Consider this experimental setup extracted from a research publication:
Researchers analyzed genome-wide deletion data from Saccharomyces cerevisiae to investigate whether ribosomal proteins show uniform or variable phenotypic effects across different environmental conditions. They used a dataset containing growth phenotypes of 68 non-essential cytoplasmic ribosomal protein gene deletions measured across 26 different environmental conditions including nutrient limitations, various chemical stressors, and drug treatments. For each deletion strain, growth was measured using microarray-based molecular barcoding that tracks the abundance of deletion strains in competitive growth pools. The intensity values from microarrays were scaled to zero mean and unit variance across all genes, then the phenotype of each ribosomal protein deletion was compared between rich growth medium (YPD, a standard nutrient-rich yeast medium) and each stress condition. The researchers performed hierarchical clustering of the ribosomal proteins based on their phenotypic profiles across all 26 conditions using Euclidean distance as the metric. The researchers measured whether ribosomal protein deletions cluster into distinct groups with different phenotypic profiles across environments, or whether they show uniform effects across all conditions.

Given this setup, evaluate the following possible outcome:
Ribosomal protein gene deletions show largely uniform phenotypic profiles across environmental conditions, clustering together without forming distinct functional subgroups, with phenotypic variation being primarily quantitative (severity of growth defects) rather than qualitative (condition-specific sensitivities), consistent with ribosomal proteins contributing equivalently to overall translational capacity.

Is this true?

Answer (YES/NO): NO